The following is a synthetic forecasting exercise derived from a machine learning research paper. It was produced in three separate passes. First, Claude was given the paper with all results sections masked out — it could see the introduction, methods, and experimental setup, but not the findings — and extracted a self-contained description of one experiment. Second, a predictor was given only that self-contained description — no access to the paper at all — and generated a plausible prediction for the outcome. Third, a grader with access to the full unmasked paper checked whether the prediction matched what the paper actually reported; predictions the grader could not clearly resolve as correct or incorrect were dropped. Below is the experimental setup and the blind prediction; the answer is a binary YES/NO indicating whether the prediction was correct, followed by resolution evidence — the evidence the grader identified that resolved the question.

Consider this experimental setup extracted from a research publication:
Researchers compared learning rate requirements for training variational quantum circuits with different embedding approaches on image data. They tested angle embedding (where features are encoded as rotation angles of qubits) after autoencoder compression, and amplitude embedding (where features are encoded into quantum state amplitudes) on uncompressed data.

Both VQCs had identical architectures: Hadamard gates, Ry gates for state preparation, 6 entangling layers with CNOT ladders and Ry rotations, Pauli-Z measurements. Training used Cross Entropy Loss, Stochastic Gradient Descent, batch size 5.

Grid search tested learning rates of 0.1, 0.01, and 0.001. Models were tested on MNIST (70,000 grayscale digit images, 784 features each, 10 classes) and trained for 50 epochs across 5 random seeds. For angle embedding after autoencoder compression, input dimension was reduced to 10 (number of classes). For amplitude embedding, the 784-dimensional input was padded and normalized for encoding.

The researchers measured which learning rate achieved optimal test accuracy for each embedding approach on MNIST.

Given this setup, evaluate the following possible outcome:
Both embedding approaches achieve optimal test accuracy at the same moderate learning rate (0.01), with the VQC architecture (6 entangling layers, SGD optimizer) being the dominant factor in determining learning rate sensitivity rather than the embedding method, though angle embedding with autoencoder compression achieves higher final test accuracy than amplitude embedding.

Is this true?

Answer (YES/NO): YES